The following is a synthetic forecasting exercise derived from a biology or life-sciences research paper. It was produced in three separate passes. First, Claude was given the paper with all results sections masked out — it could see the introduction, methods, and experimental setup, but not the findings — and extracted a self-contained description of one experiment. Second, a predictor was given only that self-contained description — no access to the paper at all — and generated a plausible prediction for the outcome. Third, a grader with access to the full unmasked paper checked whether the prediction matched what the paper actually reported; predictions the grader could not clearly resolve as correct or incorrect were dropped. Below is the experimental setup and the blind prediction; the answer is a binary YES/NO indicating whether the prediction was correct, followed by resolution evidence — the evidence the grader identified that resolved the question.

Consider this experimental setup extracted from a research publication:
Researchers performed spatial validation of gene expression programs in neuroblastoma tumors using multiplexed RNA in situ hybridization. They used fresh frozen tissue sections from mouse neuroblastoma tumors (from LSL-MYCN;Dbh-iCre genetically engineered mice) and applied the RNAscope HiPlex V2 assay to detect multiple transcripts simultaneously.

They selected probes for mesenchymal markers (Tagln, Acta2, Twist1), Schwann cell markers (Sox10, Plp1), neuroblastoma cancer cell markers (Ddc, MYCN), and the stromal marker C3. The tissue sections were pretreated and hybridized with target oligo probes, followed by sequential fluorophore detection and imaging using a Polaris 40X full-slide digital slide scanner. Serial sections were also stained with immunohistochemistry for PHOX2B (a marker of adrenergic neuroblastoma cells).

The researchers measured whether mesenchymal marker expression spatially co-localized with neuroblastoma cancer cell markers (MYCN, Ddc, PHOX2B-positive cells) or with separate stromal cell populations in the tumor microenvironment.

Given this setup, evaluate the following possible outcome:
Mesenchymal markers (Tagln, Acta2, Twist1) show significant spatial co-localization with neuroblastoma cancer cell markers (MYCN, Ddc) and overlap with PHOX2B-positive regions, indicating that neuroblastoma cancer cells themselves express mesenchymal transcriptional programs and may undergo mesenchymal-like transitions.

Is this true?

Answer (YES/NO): NO